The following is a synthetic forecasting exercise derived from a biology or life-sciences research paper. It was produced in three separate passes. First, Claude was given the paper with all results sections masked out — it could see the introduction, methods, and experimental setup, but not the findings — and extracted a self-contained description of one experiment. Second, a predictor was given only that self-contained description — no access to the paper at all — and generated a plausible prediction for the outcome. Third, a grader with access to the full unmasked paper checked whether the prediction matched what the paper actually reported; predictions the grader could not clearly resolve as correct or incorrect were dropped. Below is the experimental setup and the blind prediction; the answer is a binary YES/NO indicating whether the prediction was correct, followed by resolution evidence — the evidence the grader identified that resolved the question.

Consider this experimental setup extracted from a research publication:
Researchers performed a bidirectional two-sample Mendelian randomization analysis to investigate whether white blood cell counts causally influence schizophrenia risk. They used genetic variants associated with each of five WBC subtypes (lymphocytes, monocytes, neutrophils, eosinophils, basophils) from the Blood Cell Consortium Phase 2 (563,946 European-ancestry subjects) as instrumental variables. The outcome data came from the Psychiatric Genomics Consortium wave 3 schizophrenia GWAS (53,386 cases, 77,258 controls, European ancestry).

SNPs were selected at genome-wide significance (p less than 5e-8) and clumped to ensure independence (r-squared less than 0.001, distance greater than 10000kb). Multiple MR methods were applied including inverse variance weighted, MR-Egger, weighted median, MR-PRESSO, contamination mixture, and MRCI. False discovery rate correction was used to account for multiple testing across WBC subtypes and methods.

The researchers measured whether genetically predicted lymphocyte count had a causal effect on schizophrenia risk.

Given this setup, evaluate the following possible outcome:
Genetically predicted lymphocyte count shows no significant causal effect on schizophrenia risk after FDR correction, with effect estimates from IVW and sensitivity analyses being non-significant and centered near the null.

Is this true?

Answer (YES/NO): NO